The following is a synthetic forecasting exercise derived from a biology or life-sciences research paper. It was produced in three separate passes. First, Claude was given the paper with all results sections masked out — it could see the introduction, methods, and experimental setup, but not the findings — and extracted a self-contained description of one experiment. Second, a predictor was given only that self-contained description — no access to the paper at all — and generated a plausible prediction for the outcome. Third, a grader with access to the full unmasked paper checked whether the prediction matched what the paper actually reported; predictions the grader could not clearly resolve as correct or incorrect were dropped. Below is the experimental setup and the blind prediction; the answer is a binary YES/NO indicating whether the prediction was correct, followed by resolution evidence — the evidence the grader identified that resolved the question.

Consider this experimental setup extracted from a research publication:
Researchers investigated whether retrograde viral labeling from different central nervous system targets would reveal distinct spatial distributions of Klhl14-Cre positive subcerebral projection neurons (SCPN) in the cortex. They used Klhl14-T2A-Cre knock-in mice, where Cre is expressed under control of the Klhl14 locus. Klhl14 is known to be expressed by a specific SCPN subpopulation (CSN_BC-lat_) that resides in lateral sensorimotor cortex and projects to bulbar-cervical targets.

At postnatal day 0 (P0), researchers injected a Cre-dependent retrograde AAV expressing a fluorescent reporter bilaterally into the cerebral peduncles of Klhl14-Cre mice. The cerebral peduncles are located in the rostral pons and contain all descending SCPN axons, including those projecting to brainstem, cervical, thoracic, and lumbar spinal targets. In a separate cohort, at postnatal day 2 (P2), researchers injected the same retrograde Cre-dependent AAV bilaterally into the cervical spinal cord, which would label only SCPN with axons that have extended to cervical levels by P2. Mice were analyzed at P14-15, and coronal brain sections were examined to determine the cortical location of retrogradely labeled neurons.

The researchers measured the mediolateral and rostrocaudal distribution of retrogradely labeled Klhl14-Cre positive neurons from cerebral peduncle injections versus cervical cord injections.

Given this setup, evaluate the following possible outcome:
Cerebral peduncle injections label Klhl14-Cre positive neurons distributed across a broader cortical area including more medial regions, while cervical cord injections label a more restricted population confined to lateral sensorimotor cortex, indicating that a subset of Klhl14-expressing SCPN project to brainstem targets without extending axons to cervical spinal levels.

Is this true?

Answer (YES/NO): NO